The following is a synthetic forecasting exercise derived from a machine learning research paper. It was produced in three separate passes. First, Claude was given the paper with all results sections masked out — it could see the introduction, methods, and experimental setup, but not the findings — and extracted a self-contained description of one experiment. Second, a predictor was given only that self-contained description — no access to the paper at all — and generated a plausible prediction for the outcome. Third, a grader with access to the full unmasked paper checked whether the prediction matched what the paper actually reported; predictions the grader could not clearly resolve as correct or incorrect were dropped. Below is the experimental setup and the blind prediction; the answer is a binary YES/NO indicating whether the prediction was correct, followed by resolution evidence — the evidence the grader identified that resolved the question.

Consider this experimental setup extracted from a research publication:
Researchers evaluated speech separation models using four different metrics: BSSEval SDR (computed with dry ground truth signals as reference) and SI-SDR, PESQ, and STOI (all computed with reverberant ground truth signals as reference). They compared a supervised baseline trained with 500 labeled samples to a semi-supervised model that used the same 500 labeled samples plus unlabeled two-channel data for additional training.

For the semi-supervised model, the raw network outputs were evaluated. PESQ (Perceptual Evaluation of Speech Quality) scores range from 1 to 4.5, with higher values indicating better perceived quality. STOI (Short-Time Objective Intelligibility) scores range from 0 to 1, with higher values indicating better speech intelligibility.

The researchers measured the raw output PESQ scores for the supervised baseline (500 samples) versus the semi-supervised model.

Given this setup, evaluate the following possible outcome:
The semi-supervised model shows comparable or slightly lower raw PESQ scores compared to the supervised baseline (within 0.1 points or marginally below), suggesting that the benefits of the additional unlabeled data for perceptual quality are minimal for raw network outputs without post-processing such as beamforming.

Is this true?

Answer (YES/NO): YES